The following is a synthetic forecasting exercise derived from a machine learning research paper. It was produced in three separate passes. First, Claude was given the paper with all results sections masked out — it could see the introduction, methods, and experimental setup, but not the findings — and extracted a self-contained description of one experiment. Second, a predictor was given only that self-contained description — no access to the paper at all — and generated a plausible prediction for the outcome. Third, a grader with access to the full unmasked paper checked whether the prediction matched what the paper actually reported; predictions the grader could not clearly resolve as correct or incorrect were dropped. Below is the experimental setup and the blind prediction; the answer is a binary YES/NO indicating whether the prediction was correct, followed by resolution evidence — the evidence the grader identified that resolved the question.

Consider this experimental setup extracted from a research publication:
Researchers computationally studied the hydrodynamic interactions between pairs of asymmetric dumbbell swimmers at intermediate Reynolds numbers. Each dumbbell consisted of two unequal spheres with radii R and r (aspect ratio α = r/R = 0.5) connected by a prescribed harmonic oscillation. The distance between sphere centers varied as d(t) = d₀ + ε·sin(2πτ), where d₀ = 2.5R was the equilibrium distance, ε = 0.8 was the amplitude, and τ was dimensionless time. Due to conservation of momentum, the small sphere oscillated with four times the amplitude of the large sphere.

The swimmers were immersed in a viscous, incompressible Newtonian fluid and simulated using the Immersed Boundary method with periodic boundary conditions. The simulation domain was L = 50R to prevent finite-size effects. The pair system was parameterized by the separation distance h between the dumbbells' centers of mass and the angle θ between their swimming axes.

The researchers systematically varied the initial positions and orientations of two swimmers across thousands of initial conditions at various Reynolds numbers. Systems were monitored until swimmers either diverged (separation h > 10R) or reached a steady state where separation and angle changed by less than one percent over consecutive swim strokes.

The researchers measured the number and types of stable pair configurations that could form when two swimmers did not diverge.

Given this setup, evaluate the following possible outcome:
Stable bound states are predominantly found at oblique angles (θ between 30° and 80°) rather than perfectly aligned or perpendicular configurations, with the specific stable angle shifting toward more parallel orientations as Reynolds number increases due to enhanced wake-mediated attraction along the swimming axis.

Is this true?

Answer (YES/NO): NO